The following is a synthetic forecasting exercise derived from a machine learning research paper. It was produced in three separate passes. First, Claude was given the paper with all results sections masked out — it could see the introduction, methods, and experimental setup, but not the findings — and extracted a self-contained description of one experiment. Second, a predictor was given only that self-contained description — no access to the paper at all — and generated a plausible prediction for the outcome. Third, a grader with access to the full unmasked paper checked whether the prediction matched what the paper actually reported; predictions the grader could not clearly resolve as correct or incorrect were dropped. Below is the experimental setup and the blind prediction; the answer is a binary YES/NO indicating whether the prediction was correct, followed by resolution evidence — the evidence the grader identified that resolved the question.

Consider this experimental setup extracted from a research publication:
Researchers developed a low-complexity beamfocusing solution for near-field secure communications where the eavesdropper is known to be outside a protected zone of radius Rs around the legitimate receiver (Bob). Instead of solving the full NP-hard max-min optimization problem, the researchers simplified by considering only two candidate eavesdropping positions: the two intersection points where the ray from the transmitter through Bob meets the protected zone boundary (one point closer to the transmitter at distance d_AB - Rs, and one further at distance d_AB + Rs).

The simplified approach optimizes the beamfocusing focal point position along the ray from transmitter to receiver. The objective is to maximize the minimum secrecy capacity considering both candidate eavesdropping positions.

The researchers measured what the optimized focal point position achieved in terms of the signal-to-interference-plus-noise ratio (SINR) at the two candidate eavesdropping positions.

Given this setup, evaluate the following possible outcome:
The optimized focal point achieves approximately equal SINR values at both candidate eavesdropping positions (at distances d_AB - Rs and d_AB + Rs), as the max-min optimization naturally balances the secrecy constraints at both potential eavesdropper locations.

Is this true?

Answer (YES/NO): YES